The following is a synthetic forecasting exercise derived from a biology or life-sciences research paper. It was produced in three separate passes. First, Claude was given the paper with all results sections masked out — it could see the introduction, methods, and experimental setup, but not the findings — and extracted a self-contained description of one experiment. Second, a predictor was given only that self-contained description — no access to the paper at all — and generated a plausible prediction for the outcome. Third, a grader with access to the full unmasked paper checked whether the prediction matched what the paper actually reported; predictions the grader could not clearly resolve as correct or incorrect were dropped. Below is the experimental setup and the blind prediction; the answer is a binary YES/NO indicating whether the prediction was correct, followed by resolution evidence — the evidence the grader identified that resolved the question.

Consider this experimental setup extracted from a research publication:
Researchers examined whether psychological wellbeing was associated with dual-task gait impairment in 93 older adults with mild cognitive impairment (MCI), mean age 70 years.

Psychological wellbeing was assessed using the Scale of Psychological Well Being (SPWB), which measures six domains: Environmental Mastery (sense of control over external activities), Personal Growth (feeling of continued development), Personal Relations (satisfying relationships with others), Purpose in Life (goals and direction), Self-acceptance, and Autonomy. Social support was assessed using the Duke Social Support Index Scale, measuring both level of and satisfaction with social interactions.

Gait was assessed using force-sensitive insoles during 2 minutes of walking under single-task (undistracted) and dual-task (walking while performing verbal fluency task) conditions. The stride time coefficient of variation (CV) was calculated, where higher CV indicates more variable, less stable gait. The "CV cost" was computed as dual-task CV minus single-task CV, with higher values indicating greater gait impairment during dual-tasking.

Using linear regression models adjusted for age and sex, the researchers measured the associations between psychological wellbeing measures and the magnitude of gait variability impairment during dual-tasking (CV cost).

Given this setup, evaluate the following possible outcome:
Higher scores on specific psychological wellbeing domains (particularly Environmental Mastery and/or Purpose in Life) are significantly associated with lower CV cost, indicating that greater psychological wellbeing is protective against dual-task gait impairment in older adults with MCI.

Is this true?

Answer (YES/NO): YES